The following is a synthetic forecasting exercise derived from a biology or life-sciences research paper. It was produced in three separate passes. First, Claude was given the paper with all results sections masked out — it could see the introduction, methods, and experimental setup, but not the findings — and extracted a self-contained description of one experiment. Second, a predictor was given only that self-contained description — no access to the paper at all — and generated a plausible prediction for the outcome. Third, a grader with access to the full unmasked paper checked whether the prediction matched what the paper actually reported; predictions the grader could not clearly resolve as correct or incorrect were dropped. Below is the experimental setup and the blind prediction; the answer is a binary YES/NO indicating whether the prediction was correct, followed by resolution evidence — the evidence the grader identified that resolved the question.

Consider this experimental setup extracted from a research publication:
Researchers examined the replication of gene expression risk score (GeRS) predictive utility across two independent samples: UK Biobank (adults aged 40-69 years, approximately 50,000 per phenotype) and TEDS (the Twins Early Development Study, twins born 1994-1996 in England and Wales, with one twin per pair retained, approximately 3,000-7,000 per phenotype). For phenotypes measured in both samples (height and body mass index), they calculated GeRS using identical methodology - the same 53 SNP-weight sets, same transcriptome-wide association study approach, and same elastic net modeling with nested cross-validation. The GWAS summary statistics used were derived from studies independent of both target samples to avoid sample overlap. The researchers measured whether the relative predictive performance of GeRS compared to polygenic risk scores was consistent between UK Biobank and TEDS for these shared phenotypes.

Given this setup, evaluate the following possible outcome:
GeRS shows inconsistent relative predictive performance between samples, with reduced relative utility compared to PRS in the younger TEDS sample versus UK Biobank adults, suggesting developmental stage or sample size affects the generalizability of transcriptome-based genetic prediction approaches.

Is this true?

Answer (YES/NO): YES